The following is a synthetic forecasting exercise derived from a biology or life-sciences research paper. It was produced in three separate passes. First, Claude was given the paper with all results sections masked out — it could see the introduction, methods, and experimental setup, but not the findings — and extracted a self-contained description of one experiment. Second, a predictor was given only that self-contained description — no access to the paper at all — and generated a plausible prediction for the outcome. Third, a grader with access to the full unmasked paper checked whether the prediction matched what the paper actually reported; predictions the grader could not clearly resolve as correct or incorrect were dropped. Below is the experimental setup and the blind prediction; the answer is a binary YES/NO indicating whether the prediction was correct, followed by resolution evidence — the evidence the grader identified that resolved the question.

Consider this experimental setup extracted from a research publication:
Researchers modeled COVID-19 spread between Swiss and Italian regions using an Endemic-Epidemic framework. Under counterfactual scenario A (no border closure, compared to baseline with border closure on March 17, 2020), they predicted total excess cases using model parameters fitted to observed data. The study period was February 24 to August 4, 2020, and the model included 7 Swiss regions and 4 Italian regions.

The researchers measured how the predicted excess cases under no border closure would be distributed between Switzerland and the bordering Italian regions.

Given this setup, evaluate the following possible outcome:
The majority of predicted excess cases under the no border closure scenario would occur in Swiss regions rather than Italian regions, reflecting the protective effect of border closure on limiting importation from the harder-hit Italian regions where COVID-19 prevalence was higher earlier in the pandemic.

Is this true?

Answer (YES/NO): YES